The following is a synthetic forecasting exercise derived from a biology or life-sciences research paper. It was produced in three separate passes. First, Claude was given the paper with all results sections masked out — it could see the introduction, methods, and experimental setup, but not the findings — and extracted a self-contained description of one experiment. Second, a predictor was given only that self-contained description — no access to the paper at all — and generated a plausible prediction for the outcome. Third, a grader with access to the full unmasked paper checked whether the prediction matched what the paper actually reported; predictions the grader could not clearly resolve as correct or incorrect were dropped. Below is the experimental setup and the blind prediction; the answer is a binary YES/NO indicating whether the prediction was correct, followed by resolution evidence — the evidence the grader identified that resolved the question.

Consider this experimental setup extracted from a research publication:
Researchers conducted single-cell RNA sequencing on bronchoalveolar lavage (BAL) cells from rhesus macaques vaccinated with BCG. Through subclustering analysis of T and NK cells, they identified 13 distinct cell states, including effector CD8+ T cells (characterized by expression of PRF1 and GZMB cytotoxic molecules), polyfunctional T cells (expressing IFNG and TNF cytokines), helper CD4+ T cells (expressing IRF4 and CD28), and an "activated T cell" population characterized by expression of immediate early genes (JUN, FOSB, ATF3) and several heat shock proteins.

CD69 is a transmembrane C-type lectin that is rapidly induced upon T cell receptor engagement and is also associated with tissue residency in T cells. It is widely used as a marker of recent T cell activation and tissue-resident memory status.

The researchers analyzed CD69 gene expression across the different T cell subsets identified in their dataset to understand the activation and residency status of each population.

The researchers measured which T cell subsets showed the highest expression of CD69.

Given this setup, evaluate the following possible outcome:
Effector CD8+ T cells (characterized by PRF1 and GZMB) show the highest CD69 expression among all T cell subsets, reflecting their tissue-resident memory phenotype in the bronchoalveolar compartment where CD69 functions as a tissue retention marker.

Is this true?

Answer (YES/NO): NO